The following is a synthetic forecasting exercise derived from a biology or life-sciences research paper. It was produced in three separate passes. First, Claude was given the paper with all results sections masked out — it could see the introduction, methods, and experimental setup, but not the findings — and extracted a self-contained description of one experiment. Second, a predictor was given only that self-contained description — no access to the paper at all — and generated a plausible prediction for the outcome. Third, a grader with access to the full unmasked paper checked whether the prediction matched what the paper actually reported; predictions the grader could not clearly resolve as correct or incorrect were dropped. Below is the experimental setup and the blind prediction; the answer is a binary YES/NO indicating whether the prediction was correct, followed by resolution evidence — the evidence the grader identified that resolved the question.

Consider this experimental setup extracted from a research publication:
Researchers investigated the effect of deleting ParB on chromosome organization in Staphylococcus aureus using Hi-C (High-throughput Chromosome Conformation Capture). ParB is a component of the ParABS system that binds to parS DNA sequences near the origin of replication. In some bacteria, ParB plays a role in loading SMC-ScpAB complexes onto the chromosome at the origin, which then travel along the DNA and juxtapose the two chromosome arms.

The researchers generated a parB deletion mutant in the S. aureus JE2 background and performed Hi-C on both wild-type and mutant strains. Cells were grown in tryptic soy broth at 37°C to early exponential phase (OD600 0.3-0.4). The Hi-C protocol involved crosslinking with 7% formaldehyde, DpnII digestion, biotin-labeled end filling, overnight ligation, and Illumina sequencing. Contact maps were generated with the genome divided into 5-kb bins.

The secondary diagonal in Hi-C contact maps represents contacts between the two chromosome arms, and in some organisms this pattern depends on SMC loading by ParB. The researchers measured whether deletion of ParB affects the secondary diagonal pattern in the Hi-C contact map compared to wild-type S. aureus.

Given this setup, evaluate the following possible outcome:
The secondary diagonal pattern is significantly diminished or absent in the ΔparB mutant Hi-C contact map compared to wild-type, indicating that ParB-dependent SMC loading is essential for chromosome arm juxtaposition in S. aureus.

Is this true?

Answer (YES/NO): YES